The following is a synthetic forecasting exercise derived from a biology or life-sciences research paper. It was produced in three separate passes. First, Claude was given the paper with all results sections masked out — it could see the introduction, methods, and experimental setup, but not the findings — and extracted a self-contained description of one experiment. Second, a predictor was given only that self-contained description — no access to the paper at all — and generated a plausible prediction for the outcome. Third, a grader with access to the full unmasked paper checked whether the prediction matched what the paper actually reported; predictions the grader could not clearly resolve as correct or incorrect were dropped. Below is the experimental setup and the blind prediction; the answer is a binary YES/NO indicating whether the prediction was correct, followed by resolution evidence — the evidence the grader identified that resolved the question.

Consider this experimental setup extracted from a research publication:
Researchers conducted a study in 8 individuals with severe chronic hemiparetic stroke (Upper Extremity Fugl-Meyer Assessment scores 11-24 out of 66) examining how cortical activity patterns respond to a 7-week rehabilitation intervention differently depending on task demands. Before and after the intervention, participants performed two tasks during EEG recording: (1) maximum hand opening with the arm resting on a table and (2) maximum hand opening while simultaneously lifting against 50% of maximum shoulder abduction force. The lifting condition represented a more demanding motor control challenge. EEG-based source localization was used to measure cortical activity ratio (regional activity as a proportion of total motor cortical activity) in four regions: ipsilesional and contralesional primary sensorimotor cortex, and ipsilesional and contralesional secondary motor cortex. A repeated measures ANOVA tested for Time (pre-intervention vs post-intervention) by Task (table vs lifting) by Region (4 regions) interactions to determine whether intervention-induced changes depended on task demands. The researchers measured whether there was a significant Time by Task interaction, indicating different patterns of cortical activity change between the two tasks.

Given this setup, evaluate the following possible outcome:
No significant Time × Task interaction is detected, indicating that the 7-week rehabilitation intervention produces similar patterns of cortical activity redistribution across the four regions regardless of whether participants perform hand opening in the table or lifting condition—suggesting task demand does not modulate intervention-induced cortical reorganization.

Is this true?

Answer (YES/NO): NO